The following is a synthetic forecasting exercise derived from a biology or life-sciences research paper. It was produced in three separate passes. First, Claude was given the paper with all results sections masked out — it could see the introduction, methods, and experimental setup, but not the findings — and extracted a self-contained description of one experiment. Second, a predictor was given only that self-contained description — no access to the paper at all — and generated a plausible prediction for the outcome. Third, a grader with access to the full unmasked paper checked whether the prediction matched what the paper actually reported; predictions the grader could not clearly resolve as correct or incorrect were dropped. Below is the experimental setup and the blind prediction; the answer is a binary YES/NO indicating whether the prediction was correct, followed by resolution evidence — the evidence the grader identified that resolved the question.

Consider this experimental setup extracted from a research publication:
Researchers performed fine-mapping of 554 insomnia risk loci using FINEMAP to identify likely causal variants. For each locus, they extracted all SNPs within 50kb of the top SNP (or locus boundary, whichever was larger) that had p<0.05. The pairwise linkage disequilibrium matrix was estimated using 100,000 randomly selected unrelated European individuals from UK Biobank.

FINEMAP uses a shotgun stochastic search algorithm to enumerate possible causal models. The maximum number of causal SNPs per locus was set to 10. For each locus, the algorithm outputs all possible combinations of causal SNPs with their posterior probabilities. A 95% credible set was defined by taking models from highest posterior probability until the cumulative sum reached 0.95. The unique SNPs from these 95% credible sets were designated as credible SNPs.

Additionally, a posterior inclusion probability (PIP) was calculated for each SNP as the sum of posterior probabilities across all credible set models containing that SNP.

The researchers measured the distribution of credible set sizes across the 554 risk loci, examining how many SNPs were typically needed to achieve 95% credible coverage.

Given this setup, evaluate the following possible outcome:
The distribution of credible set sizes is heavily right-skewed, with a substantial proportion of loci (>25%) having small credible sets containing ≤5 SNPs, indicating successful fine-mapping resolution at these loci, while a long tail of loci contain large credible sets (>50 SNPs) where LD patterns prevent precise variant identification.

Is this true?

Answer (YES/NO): NO